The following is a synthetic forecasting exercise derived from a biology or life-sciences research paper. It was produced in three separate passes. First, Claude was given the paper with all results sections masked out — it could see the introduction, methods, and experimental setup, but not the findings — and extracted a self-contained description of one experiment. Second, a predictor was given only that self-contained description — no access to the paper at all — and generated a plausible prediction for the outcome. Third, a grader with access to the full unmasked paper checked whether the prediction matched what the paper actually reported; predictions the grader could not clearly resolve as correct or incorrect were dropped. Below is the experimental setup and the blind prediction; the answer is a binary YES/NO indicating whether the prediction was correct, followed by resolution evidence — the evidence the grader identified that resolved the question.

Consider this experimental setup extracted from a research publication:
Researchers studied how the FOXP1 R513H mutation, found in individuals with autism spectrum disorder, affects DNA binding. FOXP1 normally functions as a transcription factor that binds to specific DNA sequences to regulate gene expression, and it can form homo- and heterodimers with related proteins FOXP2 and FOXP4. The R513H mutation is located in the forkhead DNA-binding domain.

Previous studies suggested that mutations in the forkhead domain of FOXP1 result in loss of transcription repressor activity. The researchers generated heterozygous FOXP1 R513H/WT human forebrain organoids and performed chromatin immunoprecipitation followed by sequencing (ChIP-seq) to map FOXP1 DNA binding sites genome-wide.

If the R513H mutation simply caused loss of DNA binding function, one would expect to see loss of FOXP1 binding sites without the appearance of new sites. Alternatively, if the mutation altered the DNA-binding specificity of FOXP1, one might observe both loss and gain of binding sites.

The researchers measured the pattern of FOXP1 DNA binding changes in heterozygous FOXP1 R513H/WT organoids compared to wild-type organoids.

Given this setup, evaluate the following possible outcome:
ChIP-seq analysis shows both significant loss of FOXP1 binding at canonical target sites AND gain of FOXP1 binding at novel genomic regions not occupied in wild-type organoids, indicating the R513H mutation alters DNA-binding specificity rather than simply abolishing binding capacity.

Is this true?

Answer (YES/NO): YES